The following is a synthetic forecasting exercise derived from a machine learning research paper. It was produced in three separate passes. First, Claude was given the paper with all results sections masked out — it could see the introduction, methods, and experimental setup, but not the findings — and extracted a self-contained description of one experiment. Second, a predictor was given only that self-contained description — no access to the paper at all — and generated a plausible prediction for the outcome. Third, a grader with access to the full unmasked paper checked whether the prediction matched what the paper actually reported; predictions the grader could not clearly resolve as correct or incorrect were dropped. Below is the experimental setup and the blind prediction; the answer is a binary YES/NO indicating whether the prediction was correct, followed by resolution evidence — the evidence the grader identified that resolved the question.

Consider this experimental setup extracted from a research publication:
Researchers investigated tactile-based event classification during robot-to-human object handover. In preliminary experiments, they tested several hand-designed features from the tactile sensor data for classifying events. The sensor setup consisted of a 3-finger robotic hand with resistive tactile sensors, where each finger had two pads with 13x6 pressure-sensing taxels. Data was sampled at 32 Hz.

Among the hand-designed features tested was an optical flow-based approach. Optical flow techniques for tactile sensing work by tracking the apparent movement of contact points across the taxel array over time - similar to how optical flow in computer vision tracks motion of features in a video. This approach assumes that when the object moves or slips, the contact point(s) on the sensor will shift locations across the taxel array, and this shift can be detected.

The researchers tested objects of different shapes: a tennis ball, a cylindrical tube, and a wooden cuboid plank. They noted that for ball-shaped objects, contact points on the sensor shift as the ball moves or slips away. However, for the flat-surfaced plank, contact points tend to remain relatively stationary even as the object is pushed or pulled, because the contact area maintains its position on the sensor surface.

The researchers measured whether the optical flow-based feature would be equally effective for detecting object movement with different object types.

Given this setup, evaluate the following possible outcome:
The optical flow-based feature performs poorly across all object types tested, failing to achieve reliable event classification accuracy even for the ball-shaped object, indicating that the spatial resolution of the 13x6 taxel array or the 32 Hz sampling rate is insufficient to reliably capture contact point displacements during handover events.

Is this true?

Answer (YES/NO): NO